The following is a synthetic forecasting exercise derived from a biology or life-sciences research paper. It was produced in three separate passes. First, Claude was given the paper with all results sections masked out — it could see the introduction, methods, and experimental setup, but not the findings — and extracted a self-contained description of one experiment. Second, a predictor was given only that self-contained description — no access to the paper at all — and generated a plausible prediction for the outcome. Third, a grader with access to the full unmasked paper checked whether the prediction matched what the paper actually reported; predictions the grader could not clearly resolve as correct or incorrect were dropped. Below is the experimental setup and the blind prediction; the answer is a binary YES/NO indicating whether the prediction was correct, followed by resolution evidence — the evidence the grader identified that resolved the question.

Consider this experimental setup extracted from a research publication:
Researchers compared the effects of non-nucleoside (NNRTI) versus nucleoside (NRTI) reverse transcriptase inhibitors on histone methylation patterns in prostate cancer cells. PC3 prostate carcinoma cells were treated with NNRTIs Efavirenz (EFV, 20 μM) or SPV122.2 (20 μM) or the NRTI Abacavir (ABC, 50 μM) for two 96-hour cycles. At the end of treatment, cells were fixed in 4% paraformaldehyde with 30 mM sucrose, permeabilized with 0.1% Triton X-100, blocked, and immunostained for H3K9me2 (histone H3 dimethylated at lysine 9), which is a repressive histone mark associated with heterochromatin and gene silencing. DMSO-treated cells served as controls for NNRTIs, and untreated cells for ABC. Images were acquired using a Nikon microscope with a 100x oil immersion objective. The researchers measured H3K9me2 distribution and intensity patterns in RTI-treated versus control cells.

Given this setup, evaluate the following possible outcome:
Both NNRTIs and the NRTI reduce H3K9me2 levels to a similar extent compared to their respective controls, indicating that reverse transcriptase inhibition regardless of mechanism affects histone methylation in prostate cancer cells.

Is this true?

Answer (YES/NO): NO